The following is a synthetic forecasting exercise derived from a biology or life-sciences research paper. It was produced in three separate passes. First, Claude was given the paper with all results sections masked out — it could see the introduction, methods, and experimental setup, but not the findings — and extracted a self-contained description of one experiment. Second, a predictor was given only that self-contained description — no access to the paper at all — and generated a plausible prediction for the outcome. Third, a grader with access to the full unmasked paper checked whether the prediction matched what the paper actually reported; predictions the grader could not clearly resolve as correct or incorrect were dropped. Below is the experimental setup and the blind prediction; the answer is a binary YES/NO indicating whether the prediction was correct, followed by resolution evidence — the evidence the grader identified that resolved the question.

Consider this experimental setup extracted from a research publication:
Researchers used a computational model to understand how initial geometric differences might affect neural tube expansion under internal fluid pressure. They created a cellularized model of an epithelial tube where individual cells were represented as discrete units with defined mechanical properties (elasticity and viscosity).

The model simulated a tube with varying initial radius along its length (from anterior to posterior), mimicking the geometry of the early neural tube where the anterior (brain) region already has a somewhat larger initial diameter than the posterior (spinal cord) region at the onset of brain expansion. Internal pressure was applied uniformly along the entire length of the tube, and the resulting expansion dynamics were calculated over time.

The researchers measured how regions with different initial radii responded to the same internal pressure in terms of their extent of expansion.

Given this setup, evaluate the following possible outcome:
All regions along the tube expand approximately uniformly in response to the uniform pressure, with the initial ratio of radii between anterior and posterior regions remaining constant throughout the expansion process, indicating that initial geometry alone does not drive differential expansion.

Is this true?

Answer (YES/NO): NO